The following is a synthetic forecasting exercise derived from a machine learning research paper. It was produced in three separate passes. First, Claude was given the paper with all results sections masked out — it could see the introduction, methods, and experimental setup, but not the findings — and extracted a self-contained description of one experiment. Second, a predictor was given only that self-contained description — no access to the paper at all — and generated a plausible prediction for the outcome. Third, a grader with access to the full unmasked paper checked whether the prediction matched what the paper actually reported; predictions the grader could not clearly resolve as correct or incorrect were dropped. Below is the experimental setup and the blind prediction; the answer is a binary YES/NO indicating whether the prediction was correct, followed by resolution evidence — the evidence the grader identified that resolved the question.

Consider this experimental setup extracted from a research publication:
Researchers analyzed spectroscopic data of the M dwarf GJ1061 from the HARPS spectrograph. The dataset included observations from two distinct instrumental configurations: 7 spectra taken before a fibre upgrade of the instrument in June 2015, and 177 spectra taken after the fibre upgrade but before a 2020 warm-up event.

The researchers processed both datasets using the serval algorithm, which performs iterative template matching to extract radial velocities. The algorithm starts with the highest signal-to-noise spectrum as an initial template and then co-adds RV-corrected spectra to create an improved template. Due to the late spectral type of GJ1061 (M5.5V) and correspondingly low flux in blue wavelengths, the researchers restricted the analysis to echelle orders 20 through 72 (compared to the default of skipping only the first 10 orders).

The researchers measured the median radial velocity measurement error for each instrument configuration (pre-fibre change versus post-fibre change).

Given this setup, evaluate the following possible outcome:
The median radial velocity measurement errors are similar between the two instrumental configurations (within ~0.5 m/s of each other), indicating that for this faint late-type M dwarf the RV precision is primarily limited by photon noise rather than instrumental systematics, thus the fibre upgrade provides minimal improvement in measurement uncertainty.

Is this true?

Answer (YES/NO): YES